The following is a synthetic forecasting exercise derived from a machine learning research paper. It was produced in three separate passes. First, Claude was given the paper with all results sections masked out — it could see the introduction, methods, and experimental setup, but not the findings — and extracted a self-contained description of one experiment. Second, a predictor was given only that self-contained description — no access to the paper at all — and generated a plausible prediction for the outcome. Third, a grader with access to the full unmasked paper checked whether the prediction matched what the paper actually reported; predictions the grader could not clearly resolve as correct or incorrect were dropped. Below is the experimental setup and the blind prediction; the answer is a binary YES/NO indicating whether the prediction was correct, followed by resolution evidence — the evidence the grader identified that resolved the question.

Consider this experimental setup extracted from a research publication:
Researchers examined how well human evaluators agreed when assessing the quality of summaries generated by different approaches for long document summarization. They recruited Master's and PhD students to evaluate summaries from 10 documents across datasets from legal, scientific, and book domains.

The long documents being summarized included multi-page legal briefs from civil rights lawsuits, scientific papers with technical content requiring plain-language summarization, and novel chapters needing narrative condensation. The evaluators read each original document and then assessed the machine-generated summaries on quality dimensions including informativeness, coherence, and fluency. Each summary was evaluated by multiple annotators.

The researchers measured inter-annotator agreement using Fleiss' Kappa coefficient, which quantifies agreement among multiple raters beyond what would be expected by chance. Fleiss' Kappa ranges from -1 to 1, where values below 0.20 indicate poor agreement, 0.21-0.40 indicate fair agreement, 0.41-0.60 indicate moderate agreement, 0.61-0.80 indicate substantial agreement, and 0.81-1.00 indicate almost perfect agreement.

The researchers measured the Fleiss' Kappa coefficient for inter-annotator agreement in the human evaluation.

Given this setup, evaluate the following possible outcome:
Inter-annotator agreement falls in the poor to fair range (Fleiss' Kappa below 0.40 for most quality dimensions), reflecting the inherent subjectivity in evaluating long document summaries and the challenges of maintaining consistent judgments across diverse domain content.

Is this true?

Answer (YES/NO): NO